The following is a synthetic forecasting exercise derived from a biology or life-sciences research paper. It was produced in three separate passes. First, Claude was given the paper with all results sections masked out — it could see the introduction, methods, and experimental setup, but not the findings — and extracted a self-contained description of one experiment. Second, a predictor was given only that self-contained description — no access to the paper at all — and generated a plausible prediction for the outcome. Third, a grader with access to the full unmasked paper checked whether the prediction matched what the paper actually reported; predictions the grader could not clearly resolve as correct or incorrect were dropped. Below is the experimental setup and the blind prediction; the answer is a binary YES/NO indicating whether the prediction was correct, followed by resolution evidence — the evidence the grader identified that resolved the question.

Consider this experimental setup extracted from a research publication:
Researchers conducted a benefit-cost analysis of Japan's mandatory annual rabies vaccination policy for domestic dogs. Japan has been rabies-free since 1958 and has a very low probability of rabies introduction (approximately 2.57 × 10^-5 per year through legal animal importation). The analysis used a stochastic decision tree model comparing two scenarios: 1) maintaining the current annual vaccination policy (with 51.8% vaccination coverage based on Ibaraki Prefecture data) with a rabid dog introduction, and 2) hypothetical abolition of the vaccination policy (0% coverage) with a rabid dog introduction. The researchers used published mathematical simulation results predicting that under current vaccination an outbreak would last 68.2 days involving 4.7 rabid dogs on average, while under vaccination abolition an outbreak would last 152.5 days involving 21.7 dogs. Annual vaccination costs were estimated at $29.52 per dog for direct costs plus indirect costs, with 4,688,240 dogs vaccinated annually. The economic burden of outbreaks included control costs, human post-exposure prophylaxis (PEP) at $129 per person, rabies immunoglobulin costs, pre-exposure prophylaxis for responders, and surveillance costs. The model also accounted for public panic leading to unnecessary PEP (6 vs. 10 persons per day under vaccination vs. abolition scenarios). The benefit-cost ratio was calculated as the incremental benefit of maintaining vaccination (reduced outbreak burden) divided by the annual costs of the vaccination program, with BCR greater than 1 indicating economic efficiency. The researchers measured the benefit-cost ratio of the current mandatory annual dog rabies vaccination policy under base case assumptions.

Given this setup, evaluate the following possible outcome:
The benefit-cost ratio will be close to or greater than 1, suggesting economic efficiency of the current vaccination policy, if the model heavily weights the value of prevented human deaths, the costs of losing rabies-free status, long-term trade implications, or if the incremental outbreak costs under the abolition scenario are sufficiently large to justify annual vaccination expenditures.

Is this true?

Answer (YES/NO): NO